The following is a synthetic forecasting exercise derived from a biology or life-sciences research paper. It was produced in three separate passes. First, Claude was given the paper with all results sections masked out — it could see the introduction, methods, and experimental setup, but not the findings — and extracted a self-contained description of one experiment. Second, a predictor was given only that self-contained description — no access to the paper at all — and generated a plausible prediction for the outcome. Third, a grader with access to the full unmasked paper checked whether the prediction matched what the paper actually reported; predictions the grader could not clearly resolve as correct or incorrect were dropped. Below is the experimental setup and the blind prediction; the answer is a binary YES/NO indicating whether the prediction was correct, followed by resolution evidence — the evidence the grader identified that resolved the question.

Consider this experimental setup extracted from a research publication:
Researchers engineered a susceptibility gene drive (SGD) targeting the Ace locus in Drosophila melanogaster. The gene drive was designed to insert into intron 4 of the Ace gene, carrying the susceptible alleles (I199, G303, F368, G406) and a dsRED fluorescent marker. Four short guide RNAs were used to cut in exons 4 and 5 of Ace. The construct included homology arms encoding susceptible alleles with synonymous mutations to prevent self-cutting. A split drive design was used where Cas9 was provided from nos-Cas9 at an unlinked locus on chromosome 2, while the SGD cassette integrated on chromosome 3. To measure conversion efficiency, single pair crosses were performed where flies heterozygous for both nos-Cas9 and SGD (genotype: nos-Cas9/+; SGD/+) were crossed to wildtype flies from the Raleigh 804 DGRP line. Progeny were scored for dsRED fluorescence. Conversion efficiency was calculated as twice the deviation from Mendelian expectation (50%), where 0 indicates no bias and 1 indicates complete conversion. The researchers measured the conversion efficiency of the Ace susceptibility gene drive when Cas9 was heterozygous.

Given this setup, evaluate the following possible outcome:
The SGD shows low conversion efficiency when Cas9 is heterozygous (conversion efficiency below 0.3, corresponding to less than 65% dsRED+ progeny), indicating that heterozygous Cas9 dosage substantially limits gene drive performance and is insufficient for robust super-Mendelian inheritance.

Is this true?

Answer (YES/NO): YES